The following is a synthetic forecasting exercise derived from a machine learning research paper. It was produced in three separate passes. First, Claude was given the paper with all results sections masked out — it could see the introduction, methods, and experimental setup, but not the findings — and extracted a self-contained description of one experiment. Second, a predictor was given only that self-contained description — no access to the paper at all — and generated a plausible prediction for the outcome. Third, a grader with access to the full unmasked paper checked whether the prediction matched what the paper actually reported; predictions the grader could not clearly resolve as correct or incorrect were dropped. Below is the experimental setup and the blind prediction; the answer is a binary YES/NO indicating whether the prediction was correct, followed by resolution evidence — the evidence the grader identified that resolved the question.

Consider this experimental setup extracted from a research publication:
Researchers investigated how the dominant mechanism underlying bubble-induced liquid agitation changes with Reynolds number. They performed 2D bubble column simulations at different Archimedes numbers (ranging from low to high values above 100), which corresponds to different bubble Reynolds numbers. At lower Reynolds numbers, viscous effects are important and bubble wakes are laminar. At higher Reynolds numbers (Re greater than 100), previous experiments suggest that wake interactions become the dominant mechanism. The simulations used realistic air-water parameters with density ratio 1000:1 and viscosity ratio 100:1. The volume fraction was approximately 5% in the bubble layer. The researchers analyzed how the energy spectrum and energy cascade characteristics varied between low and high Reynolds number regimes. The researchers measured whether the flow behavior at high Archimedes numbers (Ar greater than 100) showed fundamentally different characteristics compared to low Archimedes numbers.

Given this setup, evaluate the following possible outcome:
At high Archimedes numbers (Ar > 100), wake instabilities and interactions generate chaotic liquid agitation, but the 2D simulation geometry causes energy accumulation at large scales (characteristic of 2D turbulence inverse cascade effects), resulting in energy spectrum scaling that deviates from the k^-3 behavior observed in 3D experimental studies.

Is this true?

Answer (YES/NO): YES